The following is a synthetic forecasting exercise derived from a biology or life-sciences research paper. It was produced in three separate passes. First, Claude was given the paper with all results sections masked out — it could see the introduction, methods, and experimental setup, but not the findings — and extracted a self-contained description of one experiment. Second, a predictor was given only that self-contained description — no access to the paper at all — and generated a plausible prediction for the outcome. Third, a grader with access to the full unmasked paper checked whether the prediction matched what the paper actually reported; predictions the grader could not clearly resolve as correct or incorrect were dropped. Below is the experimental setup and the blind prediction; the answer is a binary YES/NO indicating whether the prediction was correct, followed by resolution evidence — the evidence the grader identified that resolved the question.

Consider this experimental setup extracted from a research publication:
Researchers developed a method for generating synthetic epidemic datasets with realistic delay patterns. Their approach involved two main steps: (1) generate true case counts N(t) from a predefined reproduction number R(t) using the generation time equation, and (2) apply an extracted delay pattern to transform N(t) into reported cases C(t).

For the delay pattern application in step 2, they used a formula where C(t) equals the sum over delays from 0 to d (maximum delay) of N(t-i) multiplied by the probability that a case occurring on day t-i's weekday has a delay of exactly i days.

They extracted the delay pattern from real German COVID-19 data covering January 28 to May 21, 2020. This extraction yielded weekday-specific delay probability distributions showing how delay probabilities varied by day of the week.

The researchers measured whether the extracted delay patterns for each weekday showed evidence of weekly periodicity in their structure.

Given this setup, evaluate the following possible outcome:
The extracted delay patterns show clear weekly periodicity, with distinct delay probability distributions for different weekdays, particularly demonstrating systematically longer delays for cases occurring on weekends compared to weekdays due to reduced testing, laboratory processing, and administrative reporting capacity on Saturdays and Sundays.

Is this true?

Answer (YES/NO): NO